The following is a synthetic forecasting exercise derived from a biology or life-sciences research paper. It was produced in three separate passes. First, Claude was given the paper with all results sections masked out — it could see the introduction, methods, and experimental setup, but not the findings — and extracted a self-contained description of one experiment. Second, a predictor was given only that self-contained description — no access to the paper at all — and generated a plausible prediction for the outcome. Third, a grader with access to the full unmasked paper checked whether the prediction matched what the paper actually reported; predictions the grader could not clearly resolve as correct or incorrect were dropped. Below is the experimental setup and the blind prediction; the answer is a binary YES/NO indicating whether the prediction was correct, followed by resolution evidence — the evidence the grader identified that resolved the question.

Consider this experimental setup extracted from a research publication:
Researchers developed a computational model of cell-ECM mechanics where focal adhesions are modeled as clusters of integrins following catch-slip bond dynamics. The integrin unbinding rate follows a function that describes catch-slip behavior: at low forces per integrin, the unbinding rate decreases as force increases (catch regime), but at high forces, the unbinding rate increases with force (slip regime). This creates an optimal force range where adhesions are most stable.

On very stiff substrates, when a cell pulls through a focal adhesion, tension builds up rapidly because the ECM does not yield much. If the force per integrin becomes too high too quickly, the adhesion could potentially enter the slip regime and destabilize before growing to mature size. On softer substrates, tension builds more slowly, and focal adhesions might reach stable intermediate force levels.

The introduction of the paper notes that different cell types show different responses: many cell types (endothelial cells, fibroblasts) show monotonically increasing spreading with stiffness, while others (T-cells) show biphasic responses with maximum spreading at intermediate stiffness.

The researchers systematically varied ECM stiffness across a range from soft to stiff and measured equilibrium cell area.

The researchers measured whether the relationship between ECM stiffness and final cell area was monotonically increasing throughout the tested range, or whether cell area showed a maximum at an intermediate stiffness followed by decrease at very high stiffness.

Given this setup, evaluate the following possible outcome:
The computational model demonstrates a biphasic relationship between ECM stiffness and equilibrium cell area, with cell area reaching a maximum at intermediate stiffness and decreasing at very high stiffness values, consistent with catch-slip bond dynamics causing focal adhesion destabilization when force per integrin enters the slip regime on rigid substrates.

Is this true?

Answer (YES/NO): YES